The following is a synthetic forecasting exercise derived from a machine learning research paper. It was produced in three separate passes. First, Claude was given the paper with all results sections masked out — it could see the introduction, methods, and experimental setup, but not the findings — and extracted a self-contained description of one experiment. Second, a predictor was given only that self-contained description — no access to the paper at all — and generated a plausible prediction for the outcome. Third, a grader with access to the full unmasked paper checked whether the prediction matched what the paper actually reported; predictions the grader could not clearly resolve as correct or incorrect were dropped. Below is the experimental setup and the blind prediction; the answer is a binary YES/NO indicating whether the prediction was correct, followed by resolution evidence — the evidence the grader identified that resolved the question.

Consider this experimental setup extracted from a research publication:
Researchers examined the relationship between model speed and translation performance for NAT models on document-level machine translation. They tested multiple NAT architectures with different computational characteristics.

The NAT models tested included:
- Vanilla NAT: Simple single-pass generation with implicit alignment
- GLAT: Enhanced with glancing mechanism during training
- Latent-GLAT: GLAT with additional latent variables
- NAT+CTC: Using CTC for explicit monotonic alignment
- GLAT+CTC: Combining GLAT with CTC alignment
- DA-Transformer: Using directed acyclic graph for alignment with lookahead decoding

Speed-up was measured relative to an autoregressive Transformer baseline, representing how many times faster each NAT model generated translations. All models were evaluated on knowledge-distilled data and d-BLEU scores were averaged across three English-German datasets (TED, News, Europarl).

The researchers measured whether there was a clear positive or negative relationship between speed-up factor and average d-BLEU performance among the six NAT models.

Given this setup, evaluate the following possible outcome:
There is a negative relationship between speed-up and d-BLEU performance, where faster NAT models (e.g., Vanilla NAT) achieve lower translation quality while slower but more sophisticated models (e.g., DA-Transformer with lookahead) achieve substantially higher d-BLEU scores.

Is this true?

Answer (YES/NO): NO